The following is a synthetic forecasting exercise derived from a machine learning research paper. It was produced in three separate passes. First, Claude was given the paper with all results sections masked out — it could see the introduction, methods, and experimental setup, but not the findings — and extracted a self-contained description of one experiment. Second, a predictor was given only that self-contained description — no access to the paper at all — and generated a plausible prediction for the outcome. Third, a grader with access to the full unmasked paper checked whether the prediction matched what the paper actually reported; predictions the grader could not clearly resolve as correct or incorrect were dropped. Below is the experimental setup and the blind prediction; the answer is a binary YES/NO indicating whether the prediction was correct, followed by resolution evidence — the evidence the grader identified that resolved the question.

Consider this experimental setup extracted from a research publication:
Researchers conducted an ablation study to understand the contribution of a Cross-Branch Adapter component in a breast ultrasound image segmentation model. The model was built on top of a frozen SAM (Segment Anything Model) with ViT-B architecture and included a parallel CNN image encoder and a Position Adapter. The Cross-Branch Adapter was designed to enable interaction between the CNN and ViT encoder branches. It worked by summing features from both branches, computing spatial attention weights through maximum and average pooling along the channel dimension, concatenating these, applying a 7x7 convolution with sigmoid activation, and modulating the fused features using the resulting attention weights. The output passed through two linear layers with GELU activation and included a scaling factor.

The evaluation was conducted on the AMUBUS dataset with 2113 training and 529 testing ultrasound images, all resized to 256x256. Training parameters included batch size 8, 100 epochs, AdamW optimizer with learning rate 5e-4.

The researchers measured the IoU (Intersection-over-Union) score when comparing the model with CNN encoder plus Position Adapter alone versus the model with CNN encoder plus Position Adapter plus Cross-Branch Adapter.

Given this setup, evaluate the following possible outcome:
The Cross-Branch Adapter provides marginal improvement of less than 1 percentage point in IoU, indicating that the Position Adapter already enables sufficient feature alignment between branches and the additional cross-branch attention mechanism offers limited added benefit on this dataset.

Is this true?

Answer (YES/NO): YES